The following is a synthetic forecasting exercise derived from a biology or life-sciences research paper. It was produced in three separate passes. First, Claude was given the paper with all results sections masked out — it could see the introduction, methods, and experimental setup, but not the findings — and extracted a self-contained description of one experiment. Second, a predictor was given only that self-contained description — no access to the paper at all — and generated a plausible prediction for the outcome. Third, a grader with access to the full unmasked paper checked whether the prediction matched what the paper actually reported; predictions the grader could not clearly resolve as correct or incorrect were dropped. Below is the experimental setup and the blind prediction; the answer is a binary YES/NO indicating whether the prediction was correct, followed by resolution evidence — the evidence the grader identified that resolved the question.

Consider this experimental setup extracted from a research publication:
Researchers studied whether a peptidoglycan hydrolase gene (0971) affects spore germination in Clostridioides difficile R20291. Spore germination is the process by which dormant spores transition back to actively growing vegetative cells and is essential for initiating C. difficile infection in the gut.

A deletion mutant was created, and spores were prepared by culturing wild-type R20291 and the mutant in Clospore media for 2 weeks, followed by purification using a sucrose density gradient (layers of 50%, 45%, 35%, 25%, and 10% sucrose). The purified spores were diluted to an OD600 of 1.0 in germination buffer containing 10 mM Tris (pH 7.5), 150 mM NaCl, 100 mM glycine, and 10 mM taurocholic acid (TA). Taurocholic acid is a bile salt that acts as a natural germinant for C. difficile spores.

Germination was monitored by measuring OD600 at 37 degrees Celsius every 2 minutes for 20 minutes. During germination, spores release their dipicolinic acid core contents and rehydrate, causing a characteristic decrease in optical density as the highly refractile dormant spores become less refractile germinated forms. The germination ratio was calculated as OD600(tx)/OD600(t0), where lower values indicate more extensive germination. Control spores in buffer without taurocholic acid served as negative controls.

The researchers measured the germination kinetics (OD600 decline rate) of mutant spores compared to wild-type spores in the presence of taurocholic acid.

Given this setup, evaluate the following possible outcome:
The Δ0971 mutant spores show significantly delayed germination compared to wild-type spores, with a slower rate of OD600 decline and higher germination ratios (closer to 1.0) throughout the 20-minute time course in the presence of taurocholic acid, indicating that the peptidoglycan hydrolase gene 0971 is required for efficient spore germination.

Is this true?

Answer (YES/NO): NO